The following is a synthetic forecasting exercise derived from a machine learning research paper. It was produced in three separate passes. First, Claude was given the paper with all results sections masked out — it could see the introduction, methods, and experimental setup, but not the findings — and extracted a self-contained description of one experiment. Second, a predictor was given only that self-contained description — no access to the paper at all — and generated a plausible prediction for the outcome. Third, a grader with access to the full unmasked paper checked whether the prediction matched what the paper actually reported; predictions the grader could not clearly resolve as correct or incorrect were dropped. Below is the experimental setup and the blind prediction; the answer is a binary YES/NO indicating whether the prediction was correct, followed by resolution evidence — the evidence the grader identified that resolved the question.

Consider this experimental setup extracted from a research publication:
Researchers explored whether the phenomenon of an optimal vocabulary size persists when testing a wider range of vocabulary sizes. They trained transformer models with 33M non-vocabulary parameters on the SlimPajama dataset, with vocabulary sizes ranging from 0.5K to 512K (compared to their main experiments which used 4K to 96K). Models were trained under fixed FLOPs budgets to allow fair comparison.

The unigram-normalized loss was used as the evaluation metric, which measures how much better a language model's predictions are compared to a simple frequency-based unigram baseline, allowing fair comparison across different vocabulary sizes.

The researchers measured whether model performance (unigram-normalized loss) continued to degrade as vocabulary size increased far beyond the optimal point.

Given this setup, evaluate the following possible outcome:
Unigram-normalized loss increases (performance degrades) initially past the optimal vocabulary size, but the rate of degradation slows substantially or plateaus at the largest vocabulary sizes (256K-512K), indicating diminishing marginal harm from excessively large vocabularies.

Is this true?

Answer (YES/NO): NO